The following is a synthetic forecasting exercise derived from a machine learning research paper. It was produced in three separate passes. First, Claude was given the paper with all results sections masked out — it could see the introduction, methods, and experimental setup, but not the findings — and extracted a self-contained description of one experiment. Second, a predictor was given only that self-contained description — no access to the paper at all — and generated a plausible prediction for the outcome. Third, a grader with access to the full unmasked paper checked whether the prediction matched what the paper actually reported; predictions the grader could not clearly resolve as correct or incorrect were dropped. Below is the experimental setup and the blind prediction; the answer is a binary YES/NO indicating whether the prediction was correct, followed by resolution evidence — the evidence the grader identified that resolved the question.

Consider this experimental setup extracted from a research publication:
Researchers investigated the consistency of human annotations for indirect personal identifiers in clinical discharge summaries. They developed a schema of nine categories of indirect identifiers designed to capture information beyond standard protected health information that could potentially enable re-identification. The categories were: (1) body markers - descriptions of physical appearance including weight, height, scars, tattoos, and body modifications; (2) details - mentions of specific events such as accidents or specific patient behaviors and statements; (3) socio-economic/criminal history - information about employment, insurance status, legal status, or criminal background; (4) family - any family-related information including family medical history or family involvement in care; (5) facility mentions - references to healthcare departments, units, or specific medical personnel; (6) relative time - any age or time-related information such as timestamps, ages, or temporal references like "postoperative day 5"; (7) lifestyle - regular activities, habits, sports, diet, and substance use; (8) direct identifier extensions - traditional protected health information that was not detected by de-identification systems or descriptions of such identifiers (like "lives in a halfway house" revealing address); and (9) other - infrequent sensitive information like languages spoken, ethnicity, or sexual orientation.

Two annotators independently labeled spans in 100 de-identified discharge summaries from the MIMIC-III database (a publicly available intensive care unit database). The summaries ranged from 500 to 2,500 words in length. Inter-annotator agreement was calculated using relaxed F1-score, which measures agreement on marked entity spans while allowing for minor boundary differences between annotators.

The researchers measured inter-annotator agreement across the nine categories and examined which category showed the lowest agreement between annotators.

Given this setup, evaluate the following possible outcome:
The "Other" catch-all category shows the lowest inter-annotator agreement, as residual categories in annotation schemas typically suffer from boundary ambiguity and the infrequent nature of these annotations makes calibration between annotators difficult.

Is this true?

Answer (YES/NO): NO